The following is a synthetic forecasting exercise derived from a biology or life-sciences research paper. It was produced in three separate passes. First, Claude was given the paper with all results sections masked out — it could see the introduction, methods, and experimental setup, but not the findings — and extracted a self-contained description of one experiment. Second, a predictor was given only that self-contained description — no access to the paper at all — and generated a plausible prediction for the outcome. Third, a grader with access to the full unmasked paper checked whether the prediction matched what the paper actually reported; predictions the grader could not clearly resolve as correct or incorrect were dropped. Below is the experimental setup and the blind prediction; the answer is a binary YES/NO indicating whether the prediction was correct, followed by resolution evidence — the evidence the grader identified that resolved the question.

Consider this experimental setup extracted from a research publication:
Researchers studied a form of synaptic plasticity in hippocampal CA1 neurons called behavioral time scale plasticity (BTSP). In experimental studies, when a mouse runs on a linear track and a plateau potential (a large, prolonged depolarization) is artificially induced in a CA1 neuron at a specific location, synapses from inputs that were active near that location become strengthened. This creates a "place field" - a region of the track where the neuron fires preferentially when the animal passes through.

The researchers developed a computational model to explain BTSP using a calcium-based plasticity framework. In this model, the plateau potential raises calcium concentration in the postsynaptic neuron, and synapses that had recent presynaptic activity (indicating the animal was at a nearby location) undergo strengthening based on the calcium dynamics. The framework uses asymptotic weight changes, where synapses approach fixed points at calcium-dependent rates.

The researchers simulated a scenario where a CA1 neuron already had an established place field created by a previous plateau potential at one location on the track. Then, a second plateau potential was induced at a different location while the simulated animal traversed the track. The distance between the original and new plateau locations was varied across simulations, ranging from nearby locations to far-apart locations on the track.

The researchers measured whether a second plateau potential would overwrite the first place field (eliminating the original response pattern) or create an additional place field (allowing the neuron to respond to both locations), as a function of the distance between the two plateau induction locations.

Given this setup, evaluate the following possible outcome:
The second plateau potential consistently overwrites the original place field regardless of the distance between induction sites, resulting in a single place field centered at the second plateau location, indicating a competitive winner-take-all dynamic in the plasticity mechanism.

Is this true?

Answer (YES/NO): NO